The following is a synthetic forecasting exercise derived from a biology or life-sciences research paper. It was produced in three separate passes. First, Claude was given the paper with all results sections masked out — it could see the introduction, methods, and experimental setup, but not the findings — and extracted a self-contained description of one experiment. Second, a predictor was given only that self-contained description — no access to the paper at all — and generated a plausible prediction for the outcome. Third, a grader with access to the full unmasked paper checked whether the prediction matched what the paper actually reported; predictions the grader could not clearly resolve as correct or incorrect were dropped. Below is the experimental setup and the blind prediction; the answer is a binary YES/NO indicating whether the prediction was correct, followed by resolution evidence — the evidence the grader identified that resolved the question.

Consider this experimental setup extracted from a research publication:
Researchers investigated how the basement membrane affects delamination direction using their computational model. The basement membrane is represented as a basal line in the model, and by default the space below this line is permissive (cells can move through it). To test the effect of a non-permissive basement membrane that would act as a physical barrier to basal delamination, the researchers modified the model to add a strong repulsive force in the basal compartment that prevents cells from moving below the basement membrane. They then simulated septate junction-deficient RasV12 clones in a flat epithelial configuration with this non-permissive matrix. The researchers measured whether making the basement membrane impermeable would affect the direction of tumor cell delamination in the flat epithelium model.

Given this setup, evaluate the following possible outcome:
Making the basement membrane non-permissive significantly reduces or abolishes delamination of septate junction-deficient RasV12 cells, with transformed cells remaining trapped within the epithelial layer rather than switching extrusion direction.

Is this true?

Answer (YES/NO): NO